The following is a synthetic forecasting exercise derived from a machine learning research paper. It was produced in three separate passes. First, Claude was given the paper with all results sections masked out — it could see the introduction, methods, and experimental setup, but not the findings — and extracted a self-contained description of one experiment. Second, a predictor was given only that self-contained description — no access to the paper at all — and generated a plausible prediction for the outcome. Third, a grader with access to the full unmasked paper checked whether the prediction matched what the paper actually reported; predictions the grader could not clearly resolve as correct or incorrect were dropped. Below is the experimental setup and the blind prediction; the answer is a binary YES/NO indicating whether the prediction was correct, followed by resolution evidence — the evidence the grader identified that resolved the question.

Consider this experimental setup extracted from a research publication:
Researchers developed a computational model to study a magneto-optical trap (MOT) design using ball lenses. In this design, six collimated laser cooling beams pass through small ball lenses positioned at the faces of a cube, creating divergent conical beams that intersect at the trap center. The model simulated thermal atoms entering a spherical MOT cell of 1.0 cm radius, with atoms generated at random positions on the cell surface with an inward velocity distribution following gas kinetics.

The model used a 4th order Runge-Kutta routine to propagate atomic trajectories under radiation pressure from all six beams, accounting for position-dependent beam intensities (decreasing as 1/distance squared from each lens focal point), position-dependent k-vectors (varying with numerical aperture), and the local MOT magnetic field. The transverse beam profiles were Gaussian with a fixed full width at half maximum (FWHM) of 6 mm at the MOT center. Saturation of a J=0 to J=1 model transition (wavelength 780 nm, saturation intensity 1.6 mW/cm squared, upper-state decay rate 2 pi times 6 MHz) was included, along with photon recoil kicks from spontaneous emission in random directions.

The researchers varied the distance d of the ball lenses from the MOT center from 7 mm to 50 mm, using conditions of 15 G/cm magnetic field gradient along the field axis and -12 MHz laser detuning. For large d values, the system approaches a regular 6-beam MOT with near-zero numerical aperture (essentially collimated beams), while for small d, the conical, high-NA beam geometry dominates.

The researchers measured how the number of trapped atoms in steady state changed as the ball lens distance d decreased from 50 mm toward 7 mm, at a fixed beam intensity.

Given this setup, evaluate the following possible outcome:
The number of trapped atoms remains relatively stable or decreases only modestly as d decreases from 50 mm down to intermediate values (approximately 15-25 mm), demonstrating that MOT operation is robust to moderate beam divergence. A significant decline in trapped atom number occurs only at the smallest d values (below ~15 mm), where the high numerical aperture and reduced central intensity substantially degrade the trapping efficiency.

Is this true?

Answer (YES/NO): NO